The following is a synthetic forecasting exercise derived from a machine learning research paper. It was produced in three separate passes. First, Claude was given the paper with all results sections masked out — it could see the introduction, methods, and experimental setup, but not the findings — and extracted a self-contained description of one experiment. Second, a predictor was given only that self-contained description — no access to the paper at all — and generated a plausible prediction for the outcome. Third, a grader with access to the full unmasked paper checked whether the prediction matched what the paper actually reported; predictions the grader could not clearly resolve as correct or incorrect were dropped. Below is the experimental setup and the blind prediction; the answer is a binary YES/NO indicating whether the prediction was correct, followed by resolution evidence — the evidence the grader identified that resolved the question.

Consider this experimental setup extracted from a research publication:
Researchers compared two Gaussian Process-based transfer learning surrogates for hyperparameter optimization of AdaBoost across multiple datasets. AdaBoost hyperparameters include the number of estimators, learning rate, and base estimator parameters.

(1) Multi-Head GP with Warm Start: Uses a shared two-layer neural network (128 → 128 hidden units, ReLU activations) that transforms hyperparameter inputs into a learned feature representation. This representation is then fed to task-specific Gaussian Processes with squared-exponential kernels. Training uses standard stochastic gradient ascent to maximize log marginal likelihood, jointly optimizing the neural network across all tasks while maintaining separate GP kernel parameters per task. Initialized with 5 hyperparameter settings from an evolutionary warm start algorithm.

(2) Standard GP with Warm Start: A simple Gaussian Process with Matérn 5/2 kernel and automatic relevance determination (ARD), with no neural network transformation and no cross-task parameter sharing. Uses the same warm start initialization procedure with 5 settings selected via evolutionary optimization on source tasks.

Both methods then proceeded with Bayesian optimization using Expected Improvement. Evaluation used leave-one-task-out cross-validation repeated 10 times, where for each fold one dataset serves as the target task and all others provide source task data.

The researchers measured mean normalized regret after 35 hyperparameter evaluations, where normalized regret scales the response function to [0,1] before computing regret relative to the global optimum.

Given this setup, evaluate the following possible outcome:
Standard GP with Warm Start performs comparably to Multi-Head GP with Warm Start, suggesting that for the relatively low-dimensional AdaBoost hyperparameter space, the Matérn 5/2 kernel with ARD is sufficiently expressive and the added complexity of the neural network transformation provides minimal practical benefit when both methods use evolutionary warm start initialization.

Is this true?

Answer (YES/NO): NO